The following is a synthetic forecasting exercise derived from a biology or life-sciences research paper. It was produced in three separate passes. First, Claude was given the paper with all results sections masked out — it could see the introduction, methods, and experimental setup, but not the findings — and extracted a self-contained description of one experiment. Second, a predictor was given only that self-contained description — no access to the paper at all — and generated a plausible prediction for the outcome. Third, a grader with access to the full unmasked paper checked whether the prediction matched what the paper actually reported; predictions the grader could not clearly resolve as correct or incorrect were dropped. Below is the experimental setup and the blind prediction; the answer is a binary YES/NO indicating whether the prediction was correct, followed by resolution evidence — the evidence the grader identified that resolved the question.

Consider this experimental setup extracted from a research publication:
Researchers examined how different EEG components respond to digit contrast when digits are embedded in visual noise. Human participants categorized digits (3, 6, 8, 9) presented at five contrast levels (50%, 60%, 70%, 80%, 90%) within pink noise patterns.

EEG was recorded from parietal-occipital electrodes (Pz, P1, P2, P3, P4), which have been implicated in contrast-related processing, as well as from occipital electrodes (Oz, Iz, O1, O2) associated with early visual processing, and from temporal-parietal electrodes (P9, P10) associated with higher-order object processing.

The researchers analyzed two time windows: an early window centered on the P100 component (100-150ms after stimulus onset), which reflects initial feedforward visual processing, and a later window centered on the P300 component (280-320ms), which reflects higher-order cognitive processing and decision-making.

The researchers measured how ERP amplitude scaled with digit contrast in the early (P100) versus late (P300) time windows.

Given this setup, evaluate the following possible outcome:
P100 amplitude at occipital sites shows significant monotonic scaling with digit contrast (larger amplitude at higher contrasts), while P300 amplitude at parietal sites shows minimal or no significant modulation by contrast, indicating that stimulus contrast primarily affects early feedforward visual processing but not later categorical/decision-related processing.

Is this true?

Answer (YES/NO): NO